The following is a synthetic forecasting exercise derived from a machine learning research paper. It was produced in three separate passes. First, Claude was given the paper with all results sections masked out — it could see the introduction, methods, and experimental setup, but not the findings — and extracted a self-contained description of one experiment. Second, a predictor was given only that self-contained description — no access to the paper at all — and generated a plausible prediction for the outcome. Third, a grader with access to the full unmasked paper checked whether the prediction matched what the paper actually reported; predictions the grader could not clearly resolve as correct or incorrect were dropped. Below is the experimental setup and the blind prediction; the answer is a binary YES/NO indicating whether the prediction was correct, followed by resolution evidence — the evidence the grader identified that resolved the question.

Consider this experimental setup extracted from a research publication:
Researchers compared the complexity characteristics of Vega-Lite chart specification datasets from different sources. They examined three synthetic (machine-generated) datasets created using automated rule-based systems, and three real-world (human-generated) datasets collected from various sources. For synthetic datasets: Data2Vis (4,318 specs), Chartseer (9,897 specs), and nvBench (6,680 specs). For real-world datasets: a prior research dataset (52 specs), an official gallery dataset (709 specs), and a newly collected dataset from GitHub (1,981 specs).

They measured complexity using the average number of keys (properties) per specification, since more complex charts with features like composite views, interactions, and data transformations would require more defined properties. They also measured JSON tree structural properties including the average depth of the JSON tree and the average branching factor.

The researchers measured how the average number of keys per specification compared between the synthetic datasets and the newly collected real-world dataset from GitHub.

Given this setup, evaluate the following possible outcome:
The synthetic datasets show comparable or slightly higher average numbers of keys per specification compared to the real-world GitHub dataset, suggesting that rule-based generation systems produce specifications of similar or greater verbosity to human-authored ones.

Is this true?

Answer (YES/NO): NO